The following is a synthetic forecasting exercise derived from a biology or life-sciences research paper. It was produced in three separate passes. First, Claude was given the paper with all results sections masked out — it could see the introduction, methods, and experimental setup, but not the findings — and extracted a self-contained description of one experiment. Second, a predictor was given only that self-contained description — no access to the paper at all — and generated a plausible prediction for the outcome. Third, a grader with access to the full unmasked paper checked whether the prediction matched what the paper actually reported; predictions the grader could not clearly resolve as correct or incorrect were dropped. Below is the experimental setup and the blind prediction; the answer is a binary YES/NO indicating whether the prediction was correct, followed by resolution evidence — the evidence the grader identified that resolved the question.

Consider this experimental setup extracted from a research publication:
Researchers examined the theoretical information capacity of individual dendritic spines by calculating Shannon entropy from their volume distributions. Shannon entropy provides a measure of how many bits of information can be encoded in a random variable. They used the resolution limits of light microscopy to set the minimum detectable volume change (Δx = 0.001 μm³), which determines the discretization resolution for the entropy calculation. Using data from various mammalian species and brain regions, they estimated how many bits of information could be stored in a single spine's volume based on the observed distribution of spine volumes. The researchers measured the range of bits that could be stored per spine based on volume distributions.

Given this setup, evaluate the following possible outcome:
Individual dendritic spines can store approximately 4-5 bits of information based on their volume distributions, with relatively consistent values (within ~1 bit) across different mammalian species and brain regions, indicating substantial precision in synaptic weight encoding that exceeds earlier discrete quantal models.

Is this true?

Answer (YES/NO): NO